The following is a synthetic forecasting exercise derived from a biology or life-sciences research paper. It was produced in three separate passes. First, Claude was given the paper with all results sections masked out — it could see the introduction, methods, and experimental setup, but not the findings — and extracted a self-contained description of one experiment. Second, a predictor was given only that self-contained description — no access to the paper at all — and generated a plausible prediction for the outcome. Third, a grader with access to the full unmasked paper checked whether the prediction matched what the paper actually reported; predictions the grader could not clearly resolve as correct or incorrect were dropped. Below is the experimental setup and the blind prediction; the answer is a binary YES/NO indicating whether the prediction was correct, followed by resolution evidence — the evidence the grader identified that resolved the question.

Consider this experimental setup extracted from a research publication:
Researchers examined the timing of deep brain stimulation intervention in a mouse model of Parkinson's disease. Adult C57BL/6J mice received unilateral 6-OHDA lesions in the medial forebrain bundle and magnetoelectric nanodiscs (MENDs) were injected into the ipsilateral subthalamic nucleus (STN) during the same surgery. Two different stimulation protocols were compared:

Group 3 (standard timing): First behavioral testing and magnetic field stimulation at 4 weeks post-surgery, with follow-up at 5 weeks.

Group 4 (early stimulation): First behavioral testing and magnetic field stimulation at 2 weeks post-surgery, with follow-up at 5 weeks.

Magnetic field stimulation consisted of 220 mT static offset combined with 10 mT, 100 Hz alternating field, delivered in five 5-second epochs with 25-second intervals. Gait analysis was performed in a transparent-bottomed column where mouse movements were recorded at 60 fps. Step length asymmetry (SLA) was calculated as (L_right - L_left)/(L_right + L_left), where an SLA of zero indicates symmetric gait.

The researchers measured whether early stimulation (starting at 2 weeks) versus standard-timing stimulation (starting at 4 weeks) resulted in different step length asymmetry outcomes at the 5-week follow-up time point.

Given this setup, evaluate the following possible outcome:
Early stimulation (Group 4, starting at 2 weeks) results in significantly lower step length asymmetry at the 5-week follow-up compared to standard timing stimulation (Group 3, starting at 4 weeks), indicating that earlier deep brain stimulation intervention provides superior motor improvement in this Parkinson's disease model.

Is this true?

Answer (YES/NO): YES